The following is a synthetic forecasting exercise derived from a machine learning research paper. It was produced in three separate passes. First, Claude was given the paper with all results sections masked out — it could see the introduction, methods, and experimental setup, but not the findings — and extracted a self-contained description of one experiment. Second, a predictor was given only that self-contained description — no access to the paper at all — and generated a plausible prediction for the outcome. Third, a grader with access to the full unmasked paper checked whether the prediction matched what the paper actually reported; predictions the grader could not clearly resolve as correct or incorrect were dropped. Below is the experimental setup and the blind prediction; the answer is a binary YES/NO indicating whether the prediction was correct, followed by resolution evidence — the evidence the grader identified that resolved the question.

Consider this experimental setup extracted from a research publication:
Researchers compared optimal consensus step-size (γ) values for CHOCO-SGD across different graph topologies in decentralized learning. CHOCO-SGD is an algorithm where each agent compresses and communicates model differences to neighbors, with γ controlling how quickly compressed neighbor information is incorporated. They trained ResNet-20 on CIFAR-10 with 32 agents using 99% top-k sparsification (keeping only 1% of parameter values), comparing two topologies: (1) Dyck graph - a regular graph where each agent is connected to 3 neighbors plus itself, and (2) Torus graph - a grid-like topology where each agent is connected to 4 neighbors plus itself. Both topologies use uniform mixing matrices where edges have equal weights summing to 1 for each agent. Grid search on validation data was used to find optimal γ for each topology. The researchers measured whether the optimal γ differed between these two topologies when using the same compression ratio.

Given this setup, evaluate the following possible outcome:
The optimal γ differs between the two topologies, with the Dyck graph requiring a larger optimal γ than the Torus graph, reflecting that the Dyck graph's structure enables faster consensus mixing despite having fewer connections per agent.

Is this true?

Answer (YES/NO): NO